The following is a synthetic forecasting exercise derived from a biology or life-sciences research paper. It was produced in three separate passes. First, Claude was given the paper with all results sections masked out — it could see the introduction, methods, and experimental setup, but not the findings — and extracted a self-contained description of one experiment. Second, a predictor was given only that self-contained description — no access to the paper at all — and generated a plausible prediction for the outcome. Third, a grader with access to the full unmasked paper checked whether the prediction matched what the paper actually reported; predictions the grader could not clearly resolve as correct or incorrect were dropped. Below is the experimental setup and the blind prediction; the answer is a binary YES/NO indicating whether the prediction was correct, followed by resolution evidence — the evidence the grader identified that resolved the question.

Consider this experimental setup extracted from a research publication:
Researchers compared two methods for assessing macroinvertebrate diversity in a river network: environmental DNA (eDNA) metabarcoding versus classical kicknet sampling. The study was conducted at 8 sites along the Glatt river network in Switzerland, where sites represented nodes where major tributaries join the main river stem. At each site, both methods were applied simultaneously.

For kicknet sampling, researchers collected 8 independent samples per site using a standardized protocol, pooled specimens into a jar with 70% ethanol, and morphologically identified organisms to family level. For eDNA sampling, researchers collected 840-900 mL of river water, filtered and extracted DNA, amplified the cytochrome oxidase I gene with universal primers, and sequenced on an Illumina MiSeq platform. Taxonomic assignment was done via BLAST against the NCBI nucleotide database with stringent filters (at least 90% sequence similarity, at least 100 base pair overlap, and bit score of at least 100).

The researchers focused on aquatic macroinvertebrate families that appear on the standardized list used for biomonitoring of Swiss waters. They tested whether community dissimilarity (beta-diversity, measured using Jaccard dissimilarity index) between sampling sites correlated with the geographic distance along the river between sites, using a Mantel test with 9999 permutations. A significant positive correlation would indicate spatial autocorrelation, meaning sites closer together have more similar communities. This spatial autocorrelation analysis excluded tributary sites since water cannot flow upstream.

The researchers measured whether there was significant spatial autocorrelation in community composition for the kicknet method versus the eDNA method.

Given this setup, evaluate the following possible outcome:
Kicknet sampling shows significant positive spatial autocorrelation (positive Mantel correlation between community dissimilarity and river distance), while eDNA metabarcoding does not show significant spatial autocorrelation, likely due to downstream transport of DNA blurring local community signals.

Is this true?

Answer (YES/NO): YES